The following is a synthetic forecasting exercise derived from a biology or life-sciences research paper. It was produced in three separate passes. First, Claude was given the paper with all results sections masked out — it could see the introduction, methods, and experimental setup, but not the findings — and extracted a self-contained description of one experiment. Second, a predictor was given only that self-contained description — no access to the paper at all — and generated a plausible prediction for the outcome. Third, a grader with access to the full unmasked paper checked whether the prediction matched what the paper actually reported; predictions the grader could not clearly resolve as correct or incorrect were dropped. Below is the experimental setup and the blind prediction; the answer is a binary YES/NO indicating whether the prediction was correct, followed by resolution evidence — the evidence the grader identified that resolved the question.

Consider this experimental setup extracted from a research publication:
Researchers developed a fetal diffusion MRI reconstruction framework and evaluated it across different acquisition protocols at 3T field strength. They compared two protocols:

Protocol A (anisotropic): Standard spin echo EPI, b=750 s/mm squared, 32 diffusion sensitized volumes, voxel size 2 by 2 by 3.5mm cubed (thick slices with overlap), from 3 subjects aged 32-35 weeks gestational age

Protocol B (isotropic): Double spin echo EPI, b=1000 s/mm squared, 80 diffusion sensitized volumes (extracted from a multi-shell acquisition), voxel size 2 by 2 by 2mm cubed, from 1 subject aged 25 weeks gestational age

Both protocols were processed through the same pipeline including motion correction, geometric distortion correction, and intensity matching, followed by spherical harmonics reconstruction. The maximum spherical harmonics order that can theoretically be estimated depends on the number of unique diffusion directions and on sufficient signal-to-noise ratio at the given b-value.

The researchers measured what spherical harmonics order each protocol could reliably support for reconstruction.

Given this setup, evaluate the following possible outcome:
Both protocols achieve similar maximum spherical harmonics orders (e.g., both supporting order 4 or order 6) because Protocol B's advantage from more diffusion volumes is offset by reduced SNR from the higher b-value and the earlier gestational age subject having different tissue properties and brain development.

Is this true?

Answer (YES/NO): NO